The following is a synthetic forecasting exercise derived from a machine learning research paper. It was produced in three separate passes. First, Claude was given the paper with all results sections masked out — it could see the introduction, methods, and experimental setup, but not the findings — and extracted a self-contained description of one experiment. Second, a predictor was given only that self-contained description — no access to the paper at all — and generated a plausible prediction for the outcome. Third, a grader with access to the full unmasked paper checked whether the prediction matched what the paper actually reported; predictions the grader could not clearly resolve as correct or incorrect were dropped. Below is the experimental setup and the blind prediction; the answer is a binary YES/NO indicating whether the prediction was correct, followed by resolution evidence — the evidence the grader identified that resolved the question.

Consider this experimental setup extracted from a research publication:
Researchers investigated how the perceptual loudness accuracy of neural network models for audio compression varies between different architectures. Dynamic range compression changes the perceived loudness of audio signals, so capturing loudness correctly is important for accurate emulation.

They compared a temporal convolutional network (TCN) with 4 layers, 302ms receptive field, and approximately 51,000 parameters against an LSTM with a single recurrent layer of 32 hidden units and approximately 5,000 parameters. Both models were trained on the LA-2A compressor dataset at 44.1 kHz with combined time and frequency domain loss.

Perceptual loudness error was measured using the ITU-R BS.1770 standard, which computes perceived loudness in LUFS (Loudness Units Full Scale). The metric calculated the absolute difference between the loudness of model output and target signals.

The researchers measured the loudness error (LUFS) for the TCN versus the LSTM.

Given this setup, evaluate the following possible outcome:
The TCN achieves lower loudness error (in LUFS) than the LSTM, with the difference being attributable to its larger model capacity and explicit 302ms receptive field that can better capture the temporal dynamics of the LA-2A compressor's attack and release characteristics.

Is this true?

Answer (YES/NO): NO